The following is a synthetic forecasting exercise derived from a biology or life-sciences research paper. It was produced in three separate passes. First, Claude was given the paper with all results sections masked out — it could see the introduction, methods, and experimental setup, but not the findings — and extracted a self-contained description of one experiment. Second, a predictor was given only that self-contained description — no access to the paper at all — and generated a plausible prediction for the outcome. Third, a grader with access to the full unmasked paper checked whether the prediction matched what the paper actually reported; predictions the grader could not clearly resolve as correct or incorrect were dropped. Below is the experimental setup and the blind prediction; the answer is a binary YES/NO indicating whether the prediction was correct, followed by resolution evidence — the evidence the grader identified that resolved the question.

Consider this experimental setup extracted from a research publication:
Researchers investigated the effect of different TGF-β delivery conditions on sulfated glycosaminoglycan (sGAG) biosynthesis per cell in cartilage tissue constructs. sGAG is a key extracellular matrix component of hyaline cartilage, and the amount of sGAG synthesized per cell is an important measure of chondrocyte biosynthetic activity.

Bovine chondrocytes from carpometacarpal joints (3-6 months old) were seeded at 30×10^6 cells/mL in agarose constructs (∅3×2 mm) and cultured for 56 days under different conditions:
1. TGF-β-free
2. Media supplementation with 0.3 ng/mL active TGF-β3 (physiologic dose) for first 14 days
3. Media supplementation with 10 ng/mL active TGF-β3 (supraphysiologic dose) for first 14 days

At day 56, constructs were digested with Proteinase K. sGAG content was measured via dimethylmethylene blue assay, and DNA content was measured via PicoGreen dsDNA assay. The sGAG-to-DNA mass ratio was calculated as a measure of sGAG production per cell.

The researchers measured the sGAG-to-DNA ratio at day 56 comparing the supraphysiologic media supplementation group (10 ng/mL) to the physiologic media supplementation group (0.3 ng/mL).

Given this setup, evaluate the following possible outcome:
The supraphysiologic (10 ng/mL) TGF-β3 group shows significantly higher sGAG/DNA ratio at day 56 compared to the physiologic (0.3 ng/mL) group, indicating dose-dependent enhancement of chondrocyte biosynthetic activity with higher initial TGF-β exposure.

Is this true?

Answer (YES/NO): NO